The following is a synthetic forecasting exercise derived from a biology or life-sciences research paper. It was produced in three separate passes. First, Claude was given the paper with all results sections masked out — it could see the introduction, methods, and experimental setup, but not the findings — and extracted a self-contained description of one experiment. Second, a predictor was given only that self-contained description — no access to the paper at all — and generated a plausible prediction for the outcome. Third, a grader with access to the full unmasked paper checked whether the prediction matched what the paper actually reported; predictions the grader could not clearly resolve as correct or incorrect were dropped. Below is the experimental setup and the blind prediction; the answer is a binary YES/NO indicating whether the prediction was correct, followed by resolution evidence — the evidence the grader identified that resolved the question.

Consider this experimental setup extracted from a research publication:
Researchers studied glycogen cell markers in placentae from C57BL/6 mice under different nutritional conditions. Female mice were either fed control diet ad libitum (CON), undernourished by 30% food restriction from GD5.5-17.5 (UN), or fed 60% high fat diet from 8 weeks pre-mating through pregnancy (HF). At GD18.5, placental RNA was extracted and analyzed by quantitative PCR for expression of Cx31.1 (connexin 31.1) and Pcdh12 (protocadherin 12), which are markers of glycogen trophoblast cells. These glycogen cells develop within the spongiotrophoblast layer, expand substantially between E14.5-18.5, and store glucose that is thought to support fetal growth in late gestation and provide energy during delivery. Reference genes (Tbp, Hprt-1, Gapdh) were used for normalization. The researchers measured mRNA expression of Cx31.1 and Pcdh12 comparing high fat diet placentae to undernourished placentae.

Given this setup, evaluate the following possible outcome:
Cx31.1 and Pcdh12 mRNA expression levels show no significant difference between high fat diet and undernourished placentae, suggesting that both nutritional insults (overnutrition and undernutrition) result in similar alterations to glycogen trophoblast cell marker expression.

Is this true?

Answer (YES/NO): NO